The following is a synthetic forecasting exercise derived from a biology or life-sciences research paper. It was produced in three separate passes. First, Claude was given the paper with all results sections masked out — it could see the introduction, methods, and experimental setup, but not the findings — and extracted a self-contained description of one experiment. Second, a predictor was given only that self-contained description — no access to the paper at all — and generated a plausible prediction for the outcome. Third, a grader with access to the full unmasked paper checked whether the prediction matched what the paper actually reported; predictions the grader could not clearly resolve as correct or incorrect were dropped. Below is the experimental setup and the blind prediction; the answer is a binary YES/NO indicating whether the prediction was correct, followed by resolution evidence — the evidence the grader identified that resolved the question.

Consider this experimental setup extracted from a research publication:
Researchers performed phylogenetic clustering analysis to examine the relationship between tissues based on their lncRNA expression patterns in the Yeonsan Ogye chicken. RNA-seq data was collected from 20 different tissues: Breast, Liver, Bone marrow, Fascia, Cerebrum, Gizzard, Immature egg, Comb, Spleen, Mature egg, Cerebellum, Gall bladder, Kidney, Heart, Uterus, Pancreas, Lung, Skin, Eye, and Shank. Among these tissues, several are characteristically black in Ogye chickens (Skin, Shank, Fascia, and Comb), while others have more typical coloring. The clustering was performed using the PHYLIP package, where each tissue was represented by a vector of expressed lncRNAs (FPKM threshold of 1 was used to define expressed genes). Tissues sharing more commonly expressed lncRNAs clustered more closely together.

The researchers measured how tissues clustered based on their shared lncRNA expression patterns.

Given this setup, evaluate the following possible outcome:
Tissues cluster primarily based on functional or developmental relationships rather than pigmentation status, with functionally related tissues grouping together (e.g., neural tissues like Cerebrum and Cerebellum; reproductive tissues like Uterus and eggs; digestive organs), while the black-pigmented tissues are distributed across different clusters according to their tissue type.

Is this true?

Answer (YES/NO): NO